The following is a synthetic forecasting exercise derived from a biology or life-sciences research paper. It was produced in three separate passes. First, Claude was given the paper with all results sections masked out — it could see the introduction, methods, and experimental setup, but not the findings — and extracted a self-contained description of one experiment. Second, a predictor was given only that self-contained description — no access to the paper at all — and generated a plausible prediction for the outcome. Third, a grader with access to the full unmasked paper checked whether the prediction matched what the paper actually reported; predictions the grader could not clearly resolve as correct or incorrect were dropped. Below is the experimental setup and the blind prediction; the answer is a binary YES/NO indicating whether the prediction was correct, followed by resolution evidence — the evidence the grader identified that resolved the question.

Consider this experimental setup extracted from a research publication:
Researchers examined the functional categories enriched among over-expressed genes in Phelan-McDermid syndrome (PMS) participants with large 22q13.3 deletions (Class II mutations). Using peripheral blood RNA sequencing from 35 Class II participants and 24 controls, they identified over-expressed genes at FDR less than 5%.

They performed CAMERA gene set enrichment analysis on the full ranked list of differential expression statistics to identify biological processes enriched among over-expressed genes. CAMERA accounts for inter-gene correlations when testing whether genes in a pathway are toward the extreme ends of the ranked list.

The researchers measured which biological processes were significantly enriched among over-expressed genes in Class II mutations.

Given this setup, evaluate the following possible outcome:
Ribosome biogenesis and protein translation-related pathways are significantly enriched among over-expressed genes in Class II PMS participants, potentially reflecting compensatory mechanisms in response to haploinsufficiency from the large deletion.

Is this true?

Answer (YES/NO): YES